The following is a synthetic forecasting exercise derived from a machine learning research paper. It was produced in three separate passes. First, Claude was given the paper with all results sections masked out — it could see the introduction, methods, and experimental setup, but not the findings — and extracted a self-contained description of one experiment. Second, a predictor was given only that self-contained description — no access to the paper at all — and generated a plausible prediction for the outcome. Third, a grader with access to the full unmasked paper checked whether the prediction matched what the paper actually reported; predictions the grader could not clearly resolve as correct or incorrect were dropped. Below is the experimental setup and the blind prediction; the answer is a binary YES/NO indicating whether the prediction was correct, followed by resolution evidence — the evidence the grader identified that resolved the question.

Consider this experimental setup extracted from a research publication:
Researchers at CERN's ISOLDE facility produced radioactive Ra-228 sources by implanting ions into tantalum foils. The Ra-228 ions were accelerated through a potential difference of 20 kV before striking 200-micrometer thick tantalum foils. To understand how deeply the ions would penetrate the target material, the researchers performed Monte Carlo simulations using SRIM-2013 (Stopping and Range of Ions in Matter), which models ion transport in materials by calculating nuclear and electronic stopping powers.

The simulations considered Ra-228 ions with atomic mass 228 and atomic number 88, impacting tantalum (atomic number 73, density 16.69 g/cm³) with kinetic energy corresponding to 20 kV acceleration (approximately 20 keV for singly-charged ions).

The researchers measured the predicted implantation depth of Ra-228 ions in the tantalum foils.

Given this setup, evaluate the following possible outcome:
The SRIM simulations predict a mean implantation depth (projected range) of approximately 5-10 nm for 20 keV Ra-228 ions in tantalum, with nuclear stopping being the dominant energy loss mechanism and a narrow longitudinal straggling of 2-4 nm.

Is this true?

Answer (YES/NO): NO